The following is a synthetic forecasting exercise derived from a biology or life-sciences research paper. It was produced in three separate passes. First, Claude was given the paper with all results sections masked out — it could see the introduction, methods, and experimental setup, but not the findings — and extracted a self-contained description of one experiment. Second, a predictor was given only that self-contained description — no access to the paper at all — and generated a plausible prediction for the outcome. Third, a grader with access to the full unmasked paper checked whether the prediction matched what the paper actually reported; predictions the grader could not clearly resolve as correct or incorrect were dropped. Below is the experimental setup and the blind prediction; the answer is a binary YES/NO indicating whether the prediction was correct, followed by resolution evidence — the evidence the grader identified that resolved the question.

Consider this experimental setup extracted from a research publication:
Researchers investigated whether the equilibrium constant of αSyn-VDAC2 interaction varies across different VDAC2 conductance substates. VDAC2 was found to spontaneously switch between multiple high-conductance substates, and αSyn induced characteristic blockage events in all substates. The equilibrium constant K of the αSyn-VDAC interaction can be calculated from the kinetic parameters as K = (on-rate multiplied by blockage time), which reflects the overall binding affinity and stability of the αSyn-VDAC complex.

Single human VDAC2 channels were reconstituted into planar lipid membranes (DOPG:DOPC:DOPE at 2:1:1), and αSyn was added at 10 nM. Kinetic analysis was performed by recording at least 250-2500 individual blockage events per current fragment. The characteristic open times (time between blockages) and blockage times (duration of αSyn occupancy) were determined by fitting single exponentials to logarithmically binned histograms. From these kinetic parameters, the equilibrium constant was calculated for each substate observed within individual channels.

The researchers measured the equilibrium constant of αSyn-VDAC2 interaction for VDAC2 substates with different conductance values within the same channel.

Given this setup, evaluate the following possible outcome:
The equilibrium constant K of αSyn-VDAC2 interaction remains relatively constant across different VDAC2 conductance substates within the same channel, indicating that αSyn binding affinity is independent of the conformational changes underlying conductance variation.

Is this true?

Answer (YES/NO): YES